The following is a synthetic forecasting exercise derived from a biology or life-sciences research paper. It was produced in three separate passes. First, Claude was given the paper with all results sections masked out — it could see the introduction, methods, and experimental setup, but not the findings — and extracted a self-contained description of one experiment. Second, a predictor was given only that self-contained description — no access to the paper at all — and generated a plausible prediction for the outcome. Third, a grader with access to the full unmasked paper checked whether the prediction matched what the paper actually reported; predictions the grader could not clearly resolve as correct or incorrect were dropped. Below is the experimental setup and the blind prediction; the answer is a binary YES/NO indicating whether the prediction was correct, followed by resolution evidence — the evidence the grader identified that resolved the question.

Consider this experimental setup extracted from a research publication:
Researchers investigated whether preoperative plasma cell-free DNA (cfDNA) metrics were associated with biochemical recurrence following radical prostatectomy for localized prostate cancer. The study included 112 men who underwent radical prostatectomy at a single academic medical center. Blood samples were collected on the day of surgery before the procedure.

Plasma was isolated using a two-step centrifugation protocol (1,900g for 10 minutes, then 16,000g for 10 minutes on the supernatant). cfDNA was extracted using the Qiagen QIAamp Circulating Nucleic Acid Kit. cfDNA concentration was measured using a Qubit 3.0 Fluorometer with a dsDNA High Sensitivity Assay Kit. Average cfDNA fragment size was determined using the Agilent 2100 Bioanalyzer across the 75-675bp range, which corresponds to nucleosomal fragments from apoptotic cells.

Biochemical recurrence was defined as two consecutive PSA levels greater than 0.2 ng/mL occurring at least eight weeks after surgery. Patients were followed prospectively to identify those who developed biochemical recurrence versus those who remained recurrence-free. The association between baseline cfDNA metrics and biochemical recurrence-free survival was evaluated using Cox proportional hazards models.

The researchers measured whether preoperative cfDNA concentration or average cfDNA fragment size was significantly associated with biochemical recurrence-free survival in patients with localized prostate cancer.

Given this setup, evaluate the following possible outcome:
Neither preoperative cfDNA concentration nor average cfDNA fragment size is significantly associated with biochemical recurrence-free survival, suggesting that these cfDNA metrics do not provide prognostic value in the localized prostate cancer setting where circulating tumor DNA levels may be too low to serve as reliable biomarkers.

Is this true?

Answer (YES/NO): YES